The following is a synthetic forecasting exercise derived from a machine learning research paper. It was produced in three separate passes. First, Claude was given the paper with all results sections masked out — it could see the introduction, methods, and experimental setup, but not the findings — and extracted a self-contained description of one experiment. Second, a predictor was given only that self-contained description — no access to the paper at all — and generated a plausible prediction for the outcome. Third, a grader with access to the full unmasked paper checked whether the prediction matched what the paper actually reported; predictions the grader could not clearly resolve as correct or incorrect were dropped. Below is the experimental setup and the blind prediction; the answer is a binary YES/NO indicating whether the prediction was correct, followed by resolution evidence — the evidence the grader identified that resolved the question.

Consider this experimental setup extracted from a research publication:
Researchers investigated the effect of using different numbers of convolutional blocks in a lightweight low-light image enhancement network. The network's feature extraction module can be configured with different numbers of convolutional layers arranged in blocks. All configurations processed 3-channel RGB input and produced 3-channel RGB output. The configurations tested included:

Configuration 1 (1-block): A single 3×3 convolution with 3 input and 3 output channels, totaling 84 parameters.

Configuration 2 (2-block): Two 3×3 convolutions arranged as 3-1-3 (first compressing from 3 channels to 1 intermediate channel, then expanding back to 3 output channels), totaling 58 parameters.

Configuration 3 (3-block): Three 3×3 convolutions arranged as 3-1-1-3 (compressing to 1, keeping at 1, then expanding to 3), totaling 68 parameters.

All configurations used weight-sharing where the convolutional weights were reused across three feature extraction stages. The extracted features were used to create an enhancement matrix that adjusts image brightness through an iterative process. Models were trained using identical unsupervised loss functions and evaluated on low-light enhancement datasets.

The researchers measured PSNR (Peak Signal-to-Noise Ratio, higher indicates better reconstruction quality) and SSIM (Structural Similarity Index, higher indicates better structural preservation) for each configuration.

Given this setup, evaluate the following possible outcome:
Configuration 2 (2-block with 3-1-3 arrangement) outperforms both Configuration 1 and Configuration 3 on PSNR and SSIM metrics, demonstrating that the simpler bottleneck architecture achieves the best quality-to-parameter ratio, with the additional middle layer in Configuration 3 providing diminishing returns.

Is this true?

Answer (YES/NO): YES